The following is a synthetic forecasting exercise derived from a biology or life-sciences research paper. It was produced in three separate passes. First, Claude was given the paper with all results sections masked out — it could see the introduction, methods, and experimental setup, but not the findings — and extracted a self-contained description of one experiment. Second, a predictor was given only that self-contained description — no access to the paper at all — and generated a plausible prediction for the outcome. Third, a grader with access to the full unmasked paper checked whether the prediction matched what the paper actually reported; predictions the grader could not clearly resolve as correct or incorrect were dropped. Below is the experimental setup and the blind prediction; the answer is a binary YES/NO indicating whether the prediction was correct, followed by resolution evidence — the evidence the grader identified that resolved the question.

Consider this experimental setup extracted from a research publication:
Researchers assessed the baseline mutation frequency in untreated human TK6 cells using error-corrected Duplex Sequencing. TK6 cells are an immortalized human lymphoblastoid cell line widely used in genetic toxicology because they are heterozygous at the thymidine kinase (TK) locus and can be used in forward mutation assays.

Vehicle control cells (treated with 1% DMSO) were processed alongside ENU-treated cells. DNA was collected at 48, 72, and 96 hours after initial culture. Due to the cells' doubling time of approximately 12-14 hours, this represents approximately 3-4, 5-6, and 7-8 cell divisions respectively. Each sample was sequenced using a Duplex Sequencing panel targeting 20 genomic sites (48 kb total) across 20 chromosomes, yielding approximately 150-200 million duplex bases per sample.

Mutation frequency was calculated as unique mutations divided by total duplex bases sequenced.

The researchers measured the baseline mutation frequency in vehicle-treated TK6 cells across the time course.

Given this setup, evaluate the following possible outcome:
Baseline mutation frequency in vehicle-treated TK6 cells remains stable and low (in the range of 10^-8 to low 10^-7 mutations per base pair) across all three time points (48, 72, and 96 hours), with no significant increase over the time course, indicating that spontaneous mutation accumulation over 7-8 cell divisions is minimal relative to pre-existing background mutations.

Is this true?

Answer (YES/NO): NO